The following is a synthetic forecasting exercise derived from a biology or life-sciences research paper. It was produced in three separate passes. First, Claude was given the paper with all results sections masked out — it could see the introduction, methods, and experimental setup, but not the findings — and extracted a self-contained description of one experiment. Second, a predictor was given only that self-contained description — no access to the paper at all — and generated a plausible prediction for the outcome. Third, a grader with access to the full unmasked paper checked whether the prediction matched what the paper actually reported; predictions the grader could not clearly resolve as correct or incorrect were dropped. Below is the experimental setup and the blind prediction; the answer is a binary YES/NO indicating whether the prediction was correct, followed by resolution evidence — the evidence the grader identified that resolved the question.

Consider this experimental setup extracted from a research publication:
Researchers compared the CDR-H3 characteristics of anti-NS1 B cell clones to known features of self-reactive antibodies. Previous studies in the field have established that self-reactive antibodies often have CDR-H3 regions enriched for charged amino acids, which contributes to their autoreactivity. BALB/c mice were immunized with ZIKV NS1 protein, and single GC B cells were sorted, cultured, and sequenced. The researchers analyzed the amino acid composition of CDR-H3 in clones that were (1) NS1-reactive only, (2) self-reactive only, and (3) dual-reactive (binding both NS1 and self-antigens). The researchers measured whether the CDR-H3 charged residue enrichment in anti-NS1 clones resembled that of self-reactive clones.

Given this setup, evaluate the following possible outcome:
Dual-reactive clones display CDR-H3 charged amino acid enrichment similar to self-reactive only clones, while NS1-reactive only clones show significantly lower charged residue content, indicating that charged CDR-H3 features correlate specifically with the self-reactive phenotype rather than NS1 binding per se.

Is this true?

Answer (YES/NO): NO